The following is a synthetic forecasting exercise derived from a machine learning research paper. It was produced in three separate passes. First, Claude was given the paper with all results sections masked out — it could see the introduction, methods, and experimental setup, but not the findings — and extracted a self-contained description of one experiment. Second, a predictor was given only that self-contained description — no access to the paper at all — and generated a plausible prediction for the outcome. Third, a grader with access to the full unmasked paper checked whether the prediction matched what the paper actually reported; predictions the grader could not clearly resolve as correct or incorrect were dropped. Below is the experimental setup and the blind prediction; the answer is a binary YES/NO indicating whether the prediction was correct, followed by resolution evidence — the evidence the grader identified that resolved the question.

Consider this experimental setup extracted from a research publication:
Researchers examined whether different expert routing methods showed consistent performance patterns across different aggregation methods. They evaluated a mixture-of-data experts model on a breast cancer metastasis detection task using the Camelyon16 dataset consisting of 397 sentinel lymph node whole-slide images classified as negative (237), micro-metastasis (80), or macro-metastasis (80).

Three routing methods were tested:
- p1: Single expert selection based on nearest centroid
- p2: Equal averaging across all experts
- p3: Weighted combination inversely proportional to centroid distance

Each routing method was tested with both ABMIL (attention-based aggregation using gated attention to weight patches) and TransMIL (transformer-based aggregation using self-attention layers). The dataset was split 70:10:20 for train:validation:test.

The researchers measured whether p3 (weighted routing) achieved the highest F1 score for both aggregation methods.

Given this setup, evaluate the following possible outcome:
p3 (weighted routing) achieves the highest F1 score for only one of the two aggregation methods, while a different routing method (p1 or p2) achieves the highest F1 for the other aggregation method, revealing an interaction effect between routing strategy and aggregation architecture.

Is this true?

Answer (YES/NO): YES